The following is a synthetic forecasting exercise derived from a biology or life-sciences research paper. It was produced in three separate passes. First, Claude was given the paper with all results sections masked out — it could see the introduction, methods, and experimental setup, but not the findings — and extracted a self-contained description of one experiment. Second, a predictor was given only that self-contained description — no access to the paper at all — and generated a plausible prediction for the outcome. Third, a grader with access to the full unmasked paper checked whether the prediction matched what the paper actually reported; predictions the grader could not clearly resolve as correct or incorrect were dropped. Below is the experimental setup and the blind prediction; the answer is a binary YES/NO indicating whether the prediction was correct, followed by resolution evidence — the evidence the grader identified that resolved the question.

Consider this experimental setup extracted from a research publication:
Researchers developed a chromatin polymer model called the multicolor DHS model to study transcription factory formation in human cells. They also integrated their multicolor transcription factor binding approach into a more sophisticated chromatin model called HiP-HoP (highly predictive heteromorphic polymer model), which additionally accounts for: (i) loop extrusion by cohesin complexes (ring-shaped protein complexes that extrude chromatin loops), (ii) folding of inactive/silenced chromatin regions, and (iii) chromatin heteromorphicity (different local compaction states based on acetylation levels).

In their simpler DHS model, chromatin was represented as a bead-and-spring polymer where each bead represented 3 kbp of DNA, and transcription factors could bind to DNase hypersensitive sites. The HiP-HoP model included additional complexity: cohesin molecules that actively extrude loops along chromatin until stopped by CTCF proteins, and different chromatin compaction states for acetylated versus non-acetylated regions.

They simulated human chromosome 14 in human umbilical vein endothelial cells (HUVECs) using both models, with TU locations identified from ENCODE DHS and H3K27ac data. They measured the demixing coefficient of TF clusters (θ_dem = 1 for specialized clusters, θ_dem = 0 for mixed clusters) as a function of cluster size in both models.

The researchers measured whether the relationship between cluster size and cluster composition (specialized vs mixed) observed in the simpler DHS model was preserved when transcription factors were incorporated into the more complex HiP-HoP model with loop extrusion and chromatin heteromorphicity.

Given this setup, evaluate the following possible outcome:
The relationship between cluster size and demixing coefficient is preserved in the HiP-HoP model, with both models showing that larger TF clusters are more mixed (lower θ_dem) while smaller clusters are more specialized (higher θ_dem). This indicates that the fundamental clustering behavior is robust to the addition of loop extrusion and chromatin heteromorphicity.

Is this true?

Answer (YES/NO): YES